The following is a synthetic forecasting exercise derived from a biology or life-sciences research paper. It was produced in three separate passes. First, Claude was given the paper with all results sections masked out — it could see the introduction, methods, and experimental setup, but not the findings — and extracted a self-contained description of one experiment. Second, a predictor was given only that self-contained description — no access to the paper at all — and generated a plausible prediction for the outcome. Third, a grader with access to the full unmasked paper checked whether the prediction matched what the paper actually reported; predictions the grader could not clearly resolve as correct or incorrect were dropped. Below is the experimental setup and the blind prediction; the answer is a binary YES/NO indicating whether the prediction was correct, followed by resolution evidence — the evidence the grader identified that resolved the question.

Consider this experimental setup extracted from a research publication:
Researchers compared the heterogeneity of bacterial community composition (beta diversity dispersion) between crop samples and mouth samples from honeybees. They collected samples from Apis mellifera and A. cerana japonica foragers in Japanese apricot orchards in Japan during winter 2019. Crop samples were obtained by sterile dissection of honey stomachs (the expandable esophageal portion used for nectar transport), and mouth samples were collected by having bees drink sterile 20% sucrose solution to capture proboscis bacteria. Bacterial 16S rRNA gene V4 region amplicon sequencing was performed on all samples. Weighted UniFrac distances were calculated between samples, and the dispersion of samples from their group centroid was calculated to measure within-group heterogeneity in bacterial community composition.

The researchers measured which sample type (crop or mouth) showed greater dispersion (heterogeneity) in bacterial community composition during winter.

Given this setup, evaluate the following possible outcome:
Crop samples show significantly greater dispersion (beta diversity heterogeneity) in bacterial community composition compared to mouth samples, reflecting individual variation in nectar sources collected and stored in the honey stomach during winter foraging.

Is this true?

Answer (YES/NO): NO